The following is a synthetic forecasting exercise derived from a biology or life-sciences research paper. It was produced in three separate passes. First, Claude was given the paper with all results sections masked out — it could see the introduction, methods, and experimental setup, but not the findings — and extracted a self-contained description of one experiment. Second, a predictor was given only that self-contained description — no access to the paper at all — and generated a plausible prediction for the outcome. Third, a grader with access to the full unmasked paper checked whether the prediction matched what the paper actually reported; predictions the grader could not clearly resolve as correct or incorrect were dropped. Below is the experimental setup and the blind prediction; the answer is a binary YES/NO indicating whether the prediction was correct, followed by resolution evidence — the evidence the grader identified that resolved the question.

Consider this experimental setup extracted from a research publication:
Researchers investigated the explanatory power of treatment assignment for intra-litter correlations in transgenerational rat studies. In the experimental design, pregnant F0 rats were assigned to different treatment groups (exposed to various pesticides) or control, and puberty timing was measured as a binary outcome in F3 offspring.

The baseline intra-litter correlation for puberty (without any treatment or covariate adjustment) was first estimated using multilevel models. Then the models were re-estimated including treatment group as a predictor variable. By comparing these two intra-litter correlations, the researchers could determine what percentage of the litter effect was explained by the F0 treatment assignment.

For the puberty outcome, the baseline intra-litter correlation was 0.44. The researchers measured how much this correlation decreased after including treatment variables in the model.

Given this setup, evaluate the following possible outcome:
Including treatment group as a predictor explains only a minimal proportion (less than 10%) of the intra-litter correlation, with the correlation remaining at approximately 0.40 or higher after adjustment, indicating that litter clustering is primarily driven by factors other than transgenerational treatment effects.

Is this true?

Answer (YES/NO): YES